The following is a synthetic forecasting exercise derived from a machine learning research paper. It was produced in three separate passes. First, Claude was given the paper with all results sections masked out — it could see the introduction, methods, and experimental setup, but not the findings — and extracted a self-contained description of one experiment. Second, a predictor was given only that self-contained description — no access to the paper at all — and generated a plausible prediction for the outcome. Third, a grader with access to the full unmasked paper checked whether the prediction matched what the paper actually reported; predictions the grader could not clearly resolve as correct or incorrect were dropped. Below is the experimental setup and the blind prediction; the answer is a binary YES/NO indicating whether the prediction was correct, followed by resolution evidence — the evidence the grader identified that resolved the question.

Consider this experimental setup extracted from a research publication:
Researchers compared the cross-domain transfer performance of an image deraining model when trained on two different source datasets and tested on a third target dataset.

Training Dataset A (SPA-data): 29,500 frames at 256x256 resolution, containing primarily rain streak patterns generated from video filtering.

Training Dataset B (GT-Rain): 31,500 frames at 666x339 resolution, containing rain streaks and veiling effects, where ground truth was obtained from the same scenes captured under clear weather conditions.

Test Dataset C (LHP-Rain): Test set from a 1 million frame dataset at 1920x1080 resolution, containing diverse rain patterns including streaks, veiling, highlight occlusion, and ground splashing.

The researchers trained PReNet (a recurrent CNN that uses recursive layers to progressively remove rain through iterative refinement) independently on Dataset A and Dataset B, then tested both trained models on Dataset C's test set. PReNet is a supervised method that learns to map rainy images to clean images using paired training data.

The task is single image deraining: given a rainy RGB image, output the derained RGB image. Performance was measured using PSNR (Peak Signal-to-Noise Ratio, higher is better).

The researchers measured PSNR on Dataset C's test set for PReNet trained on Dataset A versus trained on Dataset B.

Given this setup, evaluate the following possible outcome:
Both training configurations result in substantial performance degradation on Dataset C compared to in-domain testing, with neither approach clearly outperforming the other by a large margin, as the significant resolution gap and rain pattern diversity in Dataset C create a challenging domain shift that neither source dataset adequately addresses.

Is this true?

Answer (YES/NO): NO